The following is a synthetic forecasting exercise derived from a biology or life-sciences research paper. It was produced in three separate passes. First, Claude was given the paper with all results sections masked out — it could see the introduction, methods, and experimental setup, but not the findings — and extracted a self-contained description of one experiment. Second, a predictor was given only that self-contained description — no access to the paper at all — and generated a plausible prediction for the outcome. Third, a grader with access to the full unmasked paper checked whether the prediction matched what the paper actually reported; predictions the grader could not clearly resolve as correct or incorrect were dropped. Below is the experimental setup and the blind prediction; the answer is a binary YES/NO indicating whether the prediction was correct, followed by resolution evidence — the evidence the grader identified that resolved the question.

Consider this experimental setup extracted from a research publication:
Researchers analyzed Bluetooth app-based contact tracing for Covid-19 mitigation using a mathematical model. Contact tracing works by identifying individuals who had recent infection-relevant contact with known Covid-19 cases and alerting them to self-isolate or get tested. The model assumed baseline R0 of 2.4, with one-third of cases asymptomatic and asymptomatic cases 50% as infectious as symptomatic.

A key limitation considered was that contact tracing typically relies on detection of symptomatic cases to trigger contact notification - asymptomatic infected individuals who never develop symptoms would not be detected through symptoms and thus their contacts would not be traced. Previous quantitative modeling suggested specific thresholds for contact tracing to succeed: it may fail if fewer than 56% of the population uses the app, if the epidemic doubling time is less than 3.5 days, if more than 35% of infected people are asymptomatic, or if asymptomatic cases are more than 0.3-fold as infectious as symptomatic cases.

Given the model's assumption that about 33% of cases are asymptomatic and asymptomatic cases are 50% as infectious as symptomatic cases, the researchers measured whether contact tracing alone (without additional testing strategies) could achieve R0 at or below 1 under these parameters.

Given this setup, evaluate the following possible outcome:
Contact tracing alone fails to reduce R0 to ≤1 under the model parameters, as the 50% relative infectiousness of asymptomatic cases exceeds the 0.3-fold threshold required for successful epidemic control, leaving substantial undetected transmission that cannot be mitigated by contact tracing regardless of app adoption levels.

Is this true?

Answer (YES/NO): YES